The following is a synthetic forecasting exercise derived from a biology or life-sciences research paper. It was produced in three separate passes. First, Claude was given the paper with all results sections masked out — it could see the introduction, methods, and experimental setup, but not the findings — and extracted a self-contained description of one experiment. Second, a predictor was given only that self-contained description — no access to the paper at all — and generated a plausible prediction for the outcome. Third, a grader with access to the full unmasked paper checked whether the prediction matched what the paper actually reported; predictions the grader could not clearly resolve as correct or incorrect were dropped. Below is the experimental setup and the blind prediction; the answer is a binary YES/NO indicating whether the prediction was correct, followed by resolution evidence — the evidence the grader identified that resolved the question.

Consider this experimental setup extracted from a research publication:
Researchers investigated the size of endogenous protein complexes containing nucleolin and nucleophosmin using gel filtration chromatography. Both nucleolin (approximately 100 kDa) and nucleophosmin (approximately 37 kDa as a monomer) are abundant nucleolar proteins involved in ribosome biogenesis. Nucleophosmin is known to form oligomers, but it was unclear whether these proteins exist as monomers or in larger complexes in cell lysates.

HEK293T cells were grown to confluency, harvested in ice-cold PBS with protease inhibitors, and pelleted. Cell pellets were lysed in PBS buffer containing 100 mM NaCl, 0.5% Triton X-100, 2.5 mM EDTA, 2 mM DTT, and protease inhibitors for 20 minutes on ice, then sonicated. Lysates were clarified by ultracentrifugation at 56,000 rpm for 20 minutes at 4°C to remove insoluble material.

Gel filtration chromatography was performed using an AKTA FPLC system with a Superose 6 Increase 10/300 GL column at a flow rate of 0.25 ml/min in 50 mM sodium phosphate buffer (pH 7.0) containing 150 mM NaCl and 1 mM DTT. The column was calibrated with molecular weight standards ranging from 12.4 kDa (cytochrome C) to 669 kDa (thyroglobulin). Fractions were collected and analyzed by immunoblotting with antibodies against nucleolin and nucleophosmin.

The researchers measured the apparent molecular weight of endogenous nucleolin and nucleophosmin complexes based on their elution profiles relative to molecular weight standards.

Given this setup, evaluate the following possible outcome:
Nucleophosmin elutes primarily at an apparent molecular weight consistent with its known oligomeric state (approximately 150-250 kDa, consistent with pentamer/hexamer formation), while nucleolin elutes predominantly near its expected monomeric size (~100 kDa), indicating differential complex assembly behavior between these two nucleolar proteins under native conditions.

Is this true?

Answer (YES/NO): NO